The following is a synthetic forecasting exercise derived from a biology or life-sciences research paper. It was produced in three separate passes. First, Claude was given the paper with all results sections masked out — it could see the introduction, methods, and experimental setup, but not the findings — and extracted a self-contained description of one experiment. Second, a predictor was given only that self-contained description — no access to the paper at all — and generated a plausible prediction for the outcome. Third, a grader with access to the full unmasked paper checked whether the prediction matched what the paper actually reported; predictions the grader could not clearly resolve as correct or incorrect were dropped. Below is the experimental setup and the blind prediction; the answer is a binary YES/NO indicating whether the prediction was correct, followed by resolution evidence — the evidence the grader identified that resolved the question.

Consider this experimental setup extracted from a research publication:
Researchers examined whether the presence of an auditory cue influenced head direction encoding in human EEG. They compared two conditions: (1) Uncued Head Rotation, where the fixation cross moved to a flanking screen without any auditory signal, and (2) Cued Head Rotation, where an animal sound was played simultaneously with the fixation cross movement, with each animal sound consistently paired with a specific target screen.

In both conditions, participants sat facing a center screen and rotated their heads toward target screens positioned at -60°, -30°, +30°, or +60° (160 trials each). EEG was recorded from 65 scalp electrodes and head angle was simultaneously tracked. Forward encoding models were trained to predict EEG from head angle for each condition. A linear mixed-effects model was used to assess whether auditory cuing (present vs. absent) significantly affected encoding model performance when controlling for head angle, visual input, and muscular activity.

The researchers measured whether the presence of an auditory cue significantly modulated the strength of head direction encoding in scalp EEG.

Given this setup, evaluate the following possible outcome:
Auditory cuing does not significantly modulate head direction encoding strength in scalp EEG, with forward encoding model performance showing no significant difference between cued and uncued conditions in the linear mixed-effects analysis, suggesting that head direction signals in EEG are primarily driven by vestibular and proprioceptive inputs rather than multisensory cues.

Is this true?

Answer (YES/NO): YES